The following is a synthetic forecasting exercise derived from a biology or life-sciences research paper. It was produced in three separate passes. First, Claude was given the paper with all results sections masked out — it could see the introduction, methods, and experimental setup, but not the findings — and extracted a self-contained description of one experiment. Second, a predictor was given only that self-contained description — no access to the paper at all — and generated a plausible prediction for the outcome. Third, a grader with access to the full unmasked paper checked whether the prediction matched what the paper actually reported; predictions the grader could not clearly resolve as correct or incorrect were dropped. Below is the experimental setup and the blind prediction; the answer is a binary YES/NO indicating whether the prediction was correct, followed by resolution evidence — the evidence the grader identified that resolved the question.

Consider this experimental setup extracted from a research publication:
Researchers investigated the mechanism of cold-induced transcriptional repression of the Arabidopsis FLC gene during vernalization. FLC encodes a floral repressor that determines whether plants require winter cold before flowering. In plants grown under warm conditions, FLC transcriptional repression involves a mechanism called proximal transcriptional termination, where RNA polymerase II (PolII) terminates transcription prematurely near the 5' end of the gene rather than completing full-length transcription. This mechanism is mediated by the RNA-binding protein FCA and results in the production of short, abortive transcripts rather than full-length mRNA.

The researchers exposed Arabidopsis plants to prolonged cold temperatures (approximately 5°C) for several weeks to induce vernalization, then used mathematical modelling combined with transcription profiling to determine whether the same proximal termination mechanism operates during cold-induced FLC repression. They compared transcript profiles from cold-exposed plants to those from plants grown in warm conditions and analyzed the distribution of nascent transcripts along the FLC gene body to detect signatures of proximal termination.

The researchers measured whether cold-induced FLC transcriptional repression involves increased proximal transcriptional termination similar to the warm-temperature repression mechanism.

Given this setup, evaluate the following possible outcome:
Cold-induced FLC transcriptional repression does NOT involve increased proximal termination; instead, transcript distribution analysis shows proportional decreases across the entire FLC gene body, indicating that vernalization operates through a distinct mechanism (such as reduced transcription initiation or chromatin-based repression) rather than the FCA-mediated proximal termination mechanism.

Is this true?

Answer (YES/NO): YES